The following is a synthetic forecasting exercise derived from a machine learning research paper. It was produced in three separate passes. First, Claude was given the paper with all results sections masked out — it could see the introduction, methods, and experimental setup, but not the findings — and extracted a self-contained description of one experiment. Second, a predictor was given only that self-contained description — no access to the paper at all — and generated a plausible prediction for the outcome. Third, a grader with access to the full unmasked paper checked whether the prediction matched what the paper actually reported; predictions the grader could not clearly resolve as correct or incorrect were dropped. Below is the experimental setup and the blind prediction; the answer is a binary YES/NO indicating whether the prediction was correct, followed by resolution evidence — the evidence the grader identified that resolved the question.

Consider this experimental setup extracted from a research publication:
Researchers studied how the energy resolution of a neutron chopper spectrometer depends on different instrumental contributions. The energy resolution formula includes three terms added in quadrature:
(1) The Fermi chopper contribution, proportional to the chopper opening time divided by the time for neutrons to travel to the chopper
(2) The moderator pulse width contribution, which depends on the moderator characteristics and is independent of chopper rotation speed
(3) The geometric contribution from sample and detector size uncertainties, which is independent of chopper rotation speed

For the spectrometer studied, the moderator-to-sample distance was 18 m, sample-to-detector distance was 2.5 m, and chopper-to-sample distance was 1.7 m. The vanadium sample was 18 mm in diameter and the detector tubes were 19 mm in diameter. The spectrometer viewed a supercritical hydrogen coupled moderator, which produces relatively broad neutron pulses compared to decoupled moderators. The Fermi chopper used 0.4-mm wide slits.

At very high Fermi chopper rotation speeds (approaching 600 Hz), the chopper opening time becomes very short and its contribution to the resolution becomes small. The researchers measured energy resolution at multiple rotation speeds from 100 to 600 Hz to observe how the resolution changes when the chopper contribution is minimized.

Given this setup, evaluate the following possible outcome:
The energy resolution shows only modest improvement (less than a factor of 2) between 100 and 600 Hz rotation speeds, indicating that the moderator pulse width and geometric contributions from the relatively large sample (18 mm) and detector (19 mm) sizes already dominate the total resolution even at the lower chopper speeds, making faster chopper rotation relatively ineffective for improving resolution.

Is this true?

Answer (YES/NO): NO